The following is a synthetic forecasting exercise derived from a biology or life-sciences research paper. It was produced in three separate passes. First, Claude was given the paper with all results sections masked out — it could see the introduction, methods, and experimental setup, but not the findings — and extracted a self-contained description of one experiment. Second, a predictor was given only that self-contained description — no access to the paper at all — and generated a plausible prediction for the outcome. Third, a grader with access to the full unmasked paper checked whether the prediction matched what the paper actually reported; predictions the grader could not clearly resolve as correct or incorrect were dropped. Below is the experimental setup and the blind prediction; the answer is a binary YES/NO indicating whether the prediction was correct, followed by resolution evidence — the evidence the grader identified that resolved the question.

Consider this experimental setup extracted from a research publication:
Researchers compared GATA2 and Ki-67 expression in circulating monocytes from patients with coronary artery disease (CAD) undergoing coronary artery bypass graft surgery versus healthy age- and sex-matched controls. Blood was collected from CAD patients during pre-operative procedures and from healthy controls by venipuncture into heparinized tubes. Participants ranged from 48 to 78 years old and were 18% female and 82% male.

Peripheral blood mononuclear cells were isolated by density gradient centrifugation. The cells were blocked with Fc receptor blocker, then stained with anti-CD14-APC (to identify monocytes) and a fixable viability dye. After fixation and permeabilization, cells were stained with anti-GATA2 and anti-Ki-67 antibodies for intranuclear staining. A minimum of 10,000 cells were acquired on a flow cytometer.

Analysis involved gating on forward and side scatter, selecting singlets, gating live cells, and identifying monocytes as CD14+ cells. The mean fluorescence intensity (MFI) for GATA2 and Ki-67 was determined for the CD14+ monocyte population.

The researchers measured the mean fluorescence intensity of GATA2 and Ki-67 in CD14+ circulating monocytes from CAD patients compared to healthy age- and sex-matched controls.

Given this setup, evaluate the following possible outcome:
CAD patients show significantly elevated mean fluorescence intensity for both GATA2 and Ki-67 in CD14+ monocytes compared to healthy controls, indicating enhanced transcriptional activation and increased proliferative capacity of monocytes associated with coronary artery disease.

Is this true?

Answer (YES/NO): NO